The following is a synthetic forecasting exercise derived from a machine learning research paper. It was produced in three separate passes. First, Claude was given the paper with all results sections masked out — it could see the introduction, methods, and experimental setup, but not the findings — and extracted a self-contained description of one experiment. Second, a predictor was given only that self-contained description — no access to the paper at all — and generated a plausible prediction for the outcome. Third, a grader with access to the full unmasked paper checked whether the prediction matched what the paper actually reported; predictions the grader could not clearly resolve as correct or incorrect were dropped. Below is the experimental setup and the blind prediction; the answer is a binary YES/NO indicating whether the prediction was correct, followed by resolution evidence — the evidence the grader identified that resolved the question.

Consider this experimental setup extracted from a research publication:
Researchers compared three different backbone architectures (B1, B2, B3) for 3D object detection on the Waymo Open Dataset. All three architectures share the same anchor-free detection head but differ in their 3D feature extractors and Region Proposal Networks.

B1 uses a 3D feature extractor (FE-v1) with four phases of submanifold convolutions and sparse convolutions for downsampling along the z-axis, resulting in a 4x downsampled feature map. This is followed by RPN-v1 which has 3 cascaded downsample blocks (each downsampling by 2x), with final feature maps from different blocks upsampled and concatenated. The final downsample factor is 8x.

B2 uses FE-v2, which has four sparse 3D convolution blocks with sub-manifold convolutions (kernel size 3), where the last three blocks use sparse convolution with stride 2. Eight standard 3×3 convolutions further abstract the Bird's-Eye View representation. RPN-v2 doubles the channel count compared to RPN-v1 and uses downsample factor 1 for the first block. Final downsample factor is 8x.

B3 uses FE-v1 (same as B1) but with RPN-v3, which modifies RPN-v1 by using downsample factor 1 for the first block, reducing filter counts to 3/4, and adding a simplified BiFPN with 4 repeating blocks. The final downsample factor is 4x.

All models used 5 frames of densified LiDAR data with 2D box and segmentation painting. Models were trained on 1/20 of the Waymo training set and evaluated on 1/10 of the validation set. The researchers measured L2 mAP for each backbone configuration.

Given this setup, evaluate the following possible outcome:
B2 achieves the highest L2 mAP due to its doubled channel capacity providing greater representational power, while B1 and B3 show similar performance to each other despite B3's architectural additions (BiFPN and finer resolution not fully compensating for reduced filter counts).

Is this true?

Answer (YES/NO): NO